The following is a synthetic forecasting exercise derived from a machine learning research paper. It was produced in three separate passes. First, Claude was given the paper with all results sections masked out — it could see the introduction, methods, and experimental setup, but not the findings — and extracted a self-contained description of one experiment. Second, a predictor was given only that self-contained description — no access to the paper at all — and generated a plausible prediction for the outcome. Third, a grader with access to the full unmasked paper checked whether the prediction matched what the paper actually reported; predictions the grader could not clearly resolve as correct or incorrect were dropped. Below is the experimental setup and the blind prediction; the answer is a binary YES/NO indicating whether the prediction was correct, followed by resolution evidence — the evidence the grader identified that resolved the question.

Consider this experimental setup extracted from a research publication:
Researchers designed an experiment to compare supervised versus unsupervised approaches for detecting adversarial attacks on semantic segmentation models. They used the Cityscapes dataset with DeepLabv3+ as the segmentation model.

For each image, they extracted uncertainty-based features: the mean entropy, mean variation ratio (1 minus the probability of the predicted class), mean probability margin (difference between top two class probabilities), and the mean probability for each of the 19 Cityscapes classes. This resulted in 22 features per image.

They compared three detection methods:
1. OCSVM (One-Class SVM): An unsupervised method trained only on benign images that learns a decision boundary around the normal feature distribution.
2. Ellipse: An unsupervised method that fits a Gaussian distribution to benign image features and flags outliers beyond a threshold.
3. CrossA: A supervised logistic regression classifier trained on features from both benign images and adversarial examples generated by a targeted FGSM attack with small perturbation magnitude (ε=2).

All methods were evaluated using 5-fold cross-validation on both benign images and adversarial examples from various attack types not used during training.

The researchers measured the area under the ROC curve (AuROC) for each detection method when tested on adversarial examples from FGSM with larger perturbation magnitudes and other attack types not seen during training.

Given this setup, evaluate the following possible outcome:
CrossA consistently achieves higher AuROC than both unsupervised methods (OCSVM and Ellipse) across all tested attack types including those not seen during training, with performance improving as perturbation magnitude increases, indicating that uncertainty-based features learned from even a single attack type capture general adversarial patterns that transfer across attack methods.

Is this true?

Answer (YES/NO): NO